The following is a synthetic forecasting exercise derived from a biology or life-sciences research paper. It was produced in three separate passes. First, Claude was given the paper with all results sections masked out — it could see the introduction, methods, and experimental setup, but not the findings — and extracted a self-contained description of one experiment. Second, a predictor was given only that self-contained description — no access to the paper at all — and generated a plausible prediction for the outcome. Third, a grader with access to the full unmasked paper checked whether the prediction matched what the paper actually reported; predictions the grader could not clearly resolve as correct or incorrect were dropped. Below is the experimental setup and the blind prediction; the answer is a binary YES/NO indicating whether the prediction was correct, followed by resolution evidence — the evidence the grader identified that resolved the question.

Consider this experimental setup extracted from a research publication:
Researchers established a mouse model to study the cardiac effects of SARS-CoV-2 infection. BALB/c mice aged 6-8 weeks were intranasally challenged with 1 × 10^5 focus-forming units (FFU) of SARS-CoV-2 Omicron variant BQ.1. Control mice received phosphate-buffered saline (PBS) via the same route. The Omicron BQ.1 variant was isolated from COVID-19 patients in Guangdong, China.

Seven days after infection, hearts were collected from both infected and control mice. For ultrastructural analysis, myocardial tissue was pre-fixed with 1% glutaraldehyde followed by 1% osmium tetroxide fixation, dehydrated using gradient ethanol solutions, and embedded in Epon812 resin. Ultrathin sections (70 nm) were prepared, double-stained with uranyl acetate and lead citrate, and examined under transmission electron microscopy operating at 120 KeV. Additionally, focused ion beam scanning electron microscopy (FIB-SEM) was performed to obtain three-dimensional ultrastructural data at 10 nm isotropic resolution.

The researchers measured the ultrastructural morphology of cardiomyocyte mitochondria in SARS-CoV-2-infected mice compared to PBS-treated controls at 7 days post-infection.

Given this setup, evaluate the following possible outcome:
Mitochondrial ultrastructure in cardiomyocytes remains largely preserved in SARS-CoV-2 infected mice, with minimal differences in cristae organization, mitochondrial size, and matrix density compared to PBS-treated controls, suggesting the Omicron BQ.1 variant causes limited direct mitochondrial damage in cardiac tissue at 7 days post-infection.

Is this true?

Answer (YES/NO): NO